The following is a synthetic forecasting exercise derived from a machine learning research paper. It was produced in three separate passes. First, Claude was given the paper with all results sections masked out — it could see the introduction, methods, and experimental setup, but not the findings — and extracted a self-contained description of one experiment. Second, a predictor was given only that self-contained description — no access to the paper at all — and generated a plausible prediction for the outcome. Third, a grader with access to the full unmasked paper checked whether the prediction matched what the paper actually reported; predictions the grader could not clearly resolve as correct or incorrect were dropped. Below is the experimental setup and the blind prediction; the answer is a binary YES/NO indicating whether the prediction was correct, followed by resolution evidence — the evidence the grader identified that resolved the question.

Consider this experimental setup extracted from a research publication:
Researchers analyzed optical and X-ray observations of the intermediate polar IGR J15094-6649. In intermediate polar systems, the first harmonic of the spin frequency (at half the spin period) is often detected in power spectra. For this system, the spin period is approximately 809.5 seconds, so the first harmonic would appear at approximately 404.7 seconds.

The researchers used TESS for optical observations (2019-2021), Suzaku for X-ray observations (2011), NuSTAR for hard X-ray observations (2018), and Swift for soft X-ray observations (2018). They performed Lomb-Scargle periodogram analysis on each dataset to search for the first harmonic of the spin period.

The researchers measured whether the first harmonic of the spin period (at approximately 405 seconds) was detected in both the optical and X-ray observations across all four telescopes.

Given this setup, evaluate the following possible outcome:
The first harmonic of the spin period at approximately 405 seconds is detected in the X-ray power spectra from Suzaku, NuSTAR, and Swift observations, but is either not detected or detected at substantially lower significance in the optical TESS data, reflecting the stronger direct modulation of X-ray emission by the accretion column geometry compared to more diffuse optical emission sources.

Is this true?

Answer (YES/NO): NO